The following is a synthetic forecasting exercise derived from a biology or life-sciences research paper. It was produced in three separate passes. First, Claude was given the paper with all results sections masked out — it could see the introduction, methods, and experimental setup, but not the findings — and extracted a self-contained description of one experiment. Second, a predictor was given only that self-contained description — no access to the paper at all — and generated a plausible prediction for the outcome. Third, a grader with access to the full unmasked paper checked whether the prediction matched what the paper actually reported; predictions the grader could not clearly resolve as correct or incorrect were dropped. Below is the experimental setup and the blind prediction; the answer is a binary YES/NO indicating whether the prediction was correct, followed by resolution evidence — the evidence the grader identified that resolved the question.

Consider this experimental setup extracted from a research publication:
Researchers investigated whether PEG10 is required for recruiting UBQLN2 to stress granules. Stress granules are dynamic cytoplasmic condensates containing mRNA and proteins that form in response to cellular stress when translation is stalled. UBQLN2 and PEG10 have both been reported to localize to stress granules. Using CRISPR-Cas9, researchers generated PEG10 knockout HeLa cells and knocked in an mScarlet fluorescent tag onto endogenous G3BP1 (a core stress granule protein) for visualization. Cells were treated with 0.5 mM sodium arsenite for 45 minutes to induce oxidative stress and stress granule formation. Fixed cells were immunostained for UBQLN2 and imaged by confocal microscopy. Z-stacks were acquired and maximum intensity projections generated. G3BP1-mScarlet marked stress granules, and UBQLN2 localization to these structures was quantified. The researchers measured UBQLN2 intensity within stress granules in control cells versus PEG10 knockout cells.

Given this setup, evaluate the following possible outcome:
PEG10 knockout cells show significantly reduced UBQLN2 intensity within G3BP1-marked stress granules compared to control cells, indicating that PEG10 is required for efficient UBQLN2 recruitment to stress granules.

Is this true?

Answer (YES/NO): YES